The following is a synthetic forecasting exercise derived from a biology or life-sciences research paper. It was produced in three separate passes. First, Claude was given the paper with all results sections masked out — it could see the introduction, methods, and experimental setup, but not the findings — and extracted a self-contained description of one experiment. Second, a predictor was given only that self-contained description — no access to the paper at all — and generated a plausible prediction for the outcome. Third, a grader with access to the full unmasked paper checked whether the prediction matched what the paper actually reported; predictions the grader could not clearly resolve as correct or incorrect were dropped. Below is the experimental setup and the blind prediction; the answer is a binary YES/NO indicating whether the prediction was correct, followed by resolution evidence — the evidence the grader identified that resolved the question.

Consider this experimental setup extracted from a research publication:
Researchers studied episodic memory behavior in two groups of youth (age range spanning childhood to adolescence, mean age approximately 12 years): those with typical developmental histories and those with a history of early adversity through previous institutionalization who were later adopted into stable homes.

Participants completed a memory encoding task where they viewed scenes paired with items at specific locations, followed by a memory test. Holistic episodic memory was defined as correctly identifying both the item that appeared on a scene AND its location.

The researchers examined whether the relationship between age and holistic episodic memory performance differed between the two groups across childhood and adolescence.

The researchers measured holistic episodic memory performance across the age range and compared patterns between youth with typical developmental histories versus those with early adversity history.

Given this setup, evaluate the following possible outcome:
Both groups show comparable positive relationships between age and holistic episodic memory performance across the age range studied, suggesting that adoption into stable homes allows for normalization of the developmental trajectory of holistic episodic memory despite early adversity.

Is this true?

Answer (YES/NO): NO